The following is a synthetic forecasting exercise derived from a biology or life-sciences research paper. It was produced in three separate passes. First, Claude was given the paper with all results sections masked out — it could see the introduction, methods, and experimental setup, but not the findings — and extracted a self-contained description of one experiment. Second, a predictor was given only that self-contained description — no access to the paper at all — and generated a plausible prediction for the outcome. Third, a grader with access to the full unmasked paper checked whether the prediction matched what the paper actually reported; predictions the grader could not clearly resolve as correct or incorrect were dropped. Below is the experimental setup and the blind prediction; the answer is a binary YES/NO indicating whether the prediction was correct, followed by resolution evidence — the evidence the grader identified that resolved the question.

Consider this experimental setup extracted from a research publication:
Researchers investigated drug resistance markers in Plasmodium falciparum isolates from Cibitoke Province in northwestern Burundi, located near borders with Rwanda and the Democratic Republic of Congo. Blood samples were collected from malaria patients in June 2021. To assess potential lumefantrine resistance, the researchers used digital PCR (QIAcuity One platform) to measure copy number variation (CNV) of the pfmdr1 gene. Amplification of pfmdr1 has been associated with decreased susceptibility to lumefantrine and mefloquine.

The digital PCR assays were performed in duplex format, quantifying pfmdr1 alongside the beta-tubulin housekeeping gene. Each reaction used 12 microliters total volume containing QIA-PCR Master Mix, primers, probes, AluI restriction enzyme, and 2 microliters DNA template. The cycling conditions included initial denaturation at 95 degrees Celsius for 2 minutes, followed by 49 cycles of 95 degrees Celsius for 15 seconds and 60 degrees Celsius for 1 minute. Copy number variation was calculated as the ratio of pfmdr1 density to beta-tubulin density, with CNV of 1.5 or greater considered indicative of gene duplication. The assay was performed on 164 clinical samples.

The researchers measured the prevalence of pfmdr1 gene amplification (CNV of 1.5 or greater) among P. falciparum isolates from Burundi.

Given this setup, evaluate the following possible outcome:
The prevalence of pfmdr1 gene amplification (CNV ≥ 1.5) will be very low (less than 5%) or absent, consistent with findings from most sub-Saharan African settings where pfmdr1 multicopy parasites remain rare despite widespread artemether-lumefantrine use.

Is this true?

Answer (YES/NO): YES